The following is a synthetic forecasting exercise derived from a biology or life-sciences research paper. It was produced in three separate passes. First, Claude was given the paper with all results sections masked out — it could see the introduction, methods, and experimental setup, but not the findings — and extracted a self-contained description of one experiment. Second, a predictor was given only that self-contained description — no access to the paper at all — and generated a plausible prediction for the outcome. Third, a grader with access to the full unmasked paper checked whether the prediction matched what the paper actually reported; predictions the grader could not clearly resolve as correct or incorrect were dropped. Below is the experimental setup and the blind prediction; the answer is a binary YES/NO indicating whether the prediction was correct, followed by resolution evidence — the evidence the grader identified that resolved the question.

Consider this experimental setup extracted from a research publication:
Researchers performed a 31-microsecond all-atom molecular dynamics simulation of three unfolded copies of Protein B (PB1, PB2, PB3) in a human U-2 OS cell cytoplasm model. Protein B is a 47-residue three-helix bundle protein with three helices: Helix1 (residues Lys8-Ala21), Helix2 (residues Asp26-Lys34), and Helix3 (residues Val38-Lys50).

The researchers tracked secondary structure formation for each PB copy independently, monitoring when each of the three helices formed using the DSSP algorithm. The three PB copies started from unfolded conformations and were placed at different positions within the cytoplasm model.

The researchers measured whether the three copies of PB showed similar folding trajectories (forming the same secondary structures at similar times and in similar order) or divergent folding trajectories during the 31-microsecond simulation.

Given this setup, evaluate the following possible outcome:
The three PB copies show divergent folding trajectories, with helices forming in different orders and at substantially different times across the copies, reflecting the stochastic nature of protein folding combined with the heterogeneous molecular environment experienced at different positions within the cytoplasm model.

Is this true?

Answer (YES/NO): YES